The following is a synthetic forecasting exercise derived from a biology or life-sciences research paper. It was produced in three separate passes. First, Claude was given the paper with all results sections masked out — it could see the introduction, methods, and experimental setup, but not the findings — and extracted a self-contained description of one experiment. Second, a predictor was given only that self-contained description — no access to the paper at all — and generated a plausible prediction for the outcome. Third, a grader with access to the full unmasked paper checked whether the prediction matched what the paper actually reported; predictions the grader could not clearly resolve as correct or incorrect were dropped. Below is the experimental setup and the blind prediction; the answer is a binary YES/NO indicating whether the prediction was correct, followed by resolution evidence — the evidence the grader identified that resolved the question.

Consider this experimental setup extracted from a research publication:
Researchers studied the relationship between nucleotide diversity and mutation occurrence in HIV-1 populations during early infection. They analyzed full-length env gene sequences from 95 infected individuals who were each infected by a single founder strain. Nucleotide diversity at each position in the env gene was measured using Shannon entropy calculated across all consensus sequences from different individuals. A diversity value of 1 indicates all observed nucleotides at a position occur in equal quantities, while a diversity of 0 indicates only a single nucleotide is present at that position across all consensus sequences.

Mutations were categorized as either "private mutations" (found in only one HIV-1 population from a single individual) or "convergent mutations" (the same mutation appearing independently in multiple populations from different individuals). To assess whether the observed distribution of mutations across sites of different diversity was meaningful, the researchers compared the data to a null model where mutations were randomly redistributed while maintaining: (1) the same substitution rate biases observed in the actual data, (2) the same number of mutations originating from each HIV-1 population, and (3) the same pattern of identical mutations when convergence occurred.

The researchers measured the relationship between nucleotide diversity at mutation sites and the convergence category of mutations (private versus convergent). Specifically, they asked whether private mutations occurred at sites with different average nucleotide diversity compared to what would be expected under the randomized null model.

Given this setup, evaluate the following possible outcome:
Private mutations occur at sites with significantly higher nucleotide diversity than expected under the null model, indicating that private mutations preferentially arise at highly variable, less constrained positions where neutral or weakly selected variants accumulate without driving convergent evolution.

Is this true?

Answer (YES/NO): NO